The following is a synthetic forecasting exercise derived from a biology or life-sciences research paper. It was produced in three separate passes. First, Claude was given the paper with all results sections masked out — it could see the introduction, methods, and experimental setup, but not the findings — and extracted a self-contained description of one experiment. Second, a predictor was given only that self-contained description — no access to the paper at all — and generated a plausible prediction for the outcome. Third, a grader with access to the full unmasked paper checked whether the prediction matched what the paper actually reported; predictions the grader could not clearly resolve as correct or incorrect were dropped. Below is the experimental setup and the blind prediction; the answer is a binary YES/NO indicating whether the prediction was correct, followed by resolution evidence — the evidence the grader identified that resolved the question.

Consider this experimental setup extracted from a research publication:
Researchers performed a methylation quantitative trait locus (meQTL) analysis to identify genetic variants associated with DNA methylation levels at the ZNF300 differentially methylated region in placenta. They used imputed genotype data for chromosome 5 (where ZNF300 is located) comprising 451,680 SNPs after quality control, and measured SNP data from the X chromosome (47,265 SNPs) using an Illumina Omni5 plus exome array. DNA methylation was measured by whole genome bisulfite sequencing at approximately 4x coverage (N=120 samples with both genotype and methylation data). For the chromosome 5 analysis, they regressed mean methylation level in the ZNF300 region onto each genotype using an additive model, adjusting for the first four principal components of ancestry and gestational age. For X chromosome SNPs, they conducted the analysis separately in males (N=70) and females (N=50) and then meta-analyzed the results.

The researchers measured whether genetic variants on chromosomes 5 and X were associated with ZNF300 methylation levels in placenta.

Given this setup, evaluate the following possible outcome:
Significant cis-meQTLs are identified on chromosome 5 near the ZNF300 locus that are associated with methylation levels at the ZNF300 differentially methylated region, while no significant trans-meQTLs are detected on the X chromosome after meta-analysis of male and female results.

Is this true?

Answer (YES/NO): NO